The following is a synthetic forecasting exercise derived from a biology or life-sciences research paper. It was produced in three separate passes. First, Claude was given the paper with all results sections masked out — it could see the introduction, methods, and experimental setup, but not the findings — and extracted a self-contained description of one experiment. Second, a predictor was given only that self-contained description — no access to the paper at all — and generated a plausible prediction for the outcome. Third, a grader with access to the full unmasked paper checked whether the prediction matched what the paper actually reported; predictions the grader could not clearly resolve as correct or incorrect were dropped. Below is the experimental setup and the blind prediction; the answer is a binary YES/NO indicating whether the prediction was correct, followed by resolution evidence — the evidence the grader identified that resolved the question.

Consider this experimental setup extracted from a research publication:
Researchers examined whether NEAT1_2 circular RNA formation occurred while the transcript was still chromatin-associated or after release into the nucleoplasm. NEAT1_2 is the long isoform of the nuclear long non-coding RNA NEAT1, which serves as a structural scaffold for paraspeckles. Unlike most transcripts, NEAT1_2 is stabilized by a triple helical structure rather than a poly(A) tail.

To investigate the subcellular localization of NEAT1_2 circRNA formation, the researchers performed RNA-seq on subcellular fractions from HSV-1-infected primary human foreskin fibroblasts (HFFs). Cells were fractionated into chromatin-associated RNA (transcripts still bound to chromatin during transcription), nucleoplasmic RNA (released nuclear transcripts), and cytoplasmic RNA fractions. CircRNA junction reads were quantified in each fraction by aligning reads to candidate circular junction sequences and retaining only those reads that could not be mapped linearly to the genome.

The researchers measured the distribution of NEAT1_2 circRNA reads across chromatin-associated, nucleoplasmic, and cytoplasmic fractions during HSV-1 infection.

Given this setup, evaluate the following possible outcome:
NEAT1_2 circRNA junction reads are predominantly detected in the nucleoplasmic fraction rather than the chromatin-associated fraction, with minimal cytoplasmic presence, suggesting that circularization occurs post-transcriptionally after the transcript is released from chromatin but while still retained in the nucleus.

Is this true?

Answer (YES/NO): NO